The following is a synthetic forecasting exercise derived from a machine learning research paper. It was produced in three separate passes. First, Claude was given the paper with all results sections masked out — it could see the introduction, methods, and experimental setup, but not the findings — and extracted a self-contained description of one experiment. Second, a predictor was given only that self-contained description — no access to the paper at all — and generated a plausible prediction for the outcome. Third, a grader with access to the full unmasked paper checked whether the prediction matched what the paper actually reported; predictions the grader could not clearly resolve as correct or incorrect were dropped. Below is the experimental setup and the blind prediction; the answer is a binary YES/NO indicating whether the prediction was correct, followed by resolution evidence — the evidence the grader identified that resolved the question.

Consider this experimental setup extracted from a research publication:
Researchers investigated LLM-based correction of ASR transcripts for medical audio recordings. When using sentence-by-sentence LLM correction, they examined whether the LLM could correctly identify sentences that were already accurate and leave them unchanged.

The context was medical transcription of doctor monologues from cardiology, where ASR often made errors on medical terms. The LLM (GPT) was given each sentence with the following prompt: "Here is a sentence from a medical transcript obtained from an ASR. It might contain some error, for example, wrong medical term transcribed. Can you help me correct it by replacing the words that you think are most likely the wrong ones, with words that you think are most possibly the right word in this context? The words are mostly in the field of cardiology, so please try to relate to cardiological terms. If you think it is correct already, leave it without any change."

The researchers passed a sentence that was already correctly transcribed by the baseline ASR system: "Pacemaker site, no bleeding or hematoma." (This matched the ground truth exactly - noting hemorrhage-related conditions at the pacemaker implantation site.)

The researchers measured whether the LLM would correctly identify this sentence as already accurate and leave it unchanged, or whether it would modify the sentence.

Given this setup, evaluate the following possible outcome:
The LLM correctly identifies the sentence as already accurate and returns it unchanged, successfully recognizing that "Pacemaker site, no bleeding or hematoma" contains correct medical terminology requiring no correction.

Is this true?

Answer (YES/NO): NO